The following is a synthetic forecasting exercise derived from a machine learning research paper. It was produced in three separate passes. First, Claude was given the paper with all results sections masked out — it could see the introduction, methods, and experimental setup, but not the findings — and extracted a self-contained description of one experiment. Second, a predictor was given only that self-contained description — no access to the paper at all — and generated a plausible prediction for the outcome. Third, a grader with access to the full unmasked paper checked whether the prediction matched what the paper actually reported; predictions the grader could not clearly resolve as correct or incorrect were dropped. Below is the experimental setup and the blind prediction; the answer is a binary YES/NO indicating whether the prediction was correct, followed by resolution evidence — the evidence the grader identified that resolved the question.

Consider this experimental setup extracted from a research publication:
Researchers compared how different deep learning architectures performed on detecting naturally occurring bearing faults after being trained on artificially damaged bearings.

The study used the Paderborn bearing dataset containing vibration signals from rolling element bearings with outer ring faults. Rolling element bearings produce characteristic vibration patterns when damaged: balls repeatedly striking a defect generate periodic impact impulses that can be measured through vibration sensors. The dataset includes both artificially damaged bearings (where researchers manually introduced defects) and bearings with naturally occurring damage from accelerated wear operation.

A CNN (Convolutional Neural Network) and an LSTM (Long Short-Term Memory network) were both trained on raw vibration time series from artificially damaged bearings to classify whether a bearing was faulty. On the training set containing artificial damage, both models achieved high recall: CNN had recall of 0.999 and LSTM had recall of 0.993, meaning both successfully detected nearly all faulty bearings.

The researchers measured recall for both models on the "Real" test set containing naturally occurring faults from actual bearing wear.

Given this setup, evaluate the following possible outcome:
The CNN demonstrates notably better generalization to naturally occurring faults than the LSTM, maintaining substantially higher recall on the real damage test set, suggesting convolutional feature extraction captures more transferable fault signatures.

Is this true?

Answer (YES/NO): YES